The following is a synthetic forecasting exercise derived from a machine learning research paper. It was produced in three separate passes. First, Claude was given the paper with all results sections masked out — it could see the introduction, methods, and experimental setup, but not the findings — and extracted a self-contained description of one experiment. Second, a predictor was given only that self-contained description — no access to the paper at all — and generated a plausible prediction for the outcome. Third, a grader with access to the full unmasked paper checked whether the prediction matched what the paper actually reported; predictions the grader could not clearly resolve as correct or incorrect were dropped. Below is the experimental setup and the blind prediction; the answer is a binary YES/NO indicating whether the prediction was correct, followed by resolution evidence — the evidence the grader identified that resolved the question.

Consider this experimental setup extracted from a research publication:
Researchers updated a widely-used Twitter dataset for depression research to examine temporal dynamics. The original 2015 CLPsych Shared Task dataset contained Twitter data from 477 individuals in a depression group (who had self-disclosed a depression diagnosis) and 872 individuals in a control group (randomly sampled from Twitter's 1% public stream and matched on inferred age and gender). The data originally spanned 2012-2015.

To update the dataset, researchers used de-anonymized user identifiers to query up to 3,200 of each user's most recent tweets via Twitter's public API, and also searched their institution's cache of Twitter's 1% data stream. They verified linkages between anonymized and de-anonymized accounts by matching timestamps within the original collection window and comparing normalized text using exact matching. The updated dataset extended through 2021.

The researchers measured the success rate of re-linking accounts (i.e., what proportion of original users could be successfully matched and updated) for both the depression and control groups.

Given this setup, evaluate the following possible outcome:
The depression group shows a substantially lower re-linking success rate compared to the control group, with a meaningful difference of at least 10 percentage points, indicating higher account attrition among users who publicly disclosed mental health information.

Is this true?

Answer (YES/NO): NO